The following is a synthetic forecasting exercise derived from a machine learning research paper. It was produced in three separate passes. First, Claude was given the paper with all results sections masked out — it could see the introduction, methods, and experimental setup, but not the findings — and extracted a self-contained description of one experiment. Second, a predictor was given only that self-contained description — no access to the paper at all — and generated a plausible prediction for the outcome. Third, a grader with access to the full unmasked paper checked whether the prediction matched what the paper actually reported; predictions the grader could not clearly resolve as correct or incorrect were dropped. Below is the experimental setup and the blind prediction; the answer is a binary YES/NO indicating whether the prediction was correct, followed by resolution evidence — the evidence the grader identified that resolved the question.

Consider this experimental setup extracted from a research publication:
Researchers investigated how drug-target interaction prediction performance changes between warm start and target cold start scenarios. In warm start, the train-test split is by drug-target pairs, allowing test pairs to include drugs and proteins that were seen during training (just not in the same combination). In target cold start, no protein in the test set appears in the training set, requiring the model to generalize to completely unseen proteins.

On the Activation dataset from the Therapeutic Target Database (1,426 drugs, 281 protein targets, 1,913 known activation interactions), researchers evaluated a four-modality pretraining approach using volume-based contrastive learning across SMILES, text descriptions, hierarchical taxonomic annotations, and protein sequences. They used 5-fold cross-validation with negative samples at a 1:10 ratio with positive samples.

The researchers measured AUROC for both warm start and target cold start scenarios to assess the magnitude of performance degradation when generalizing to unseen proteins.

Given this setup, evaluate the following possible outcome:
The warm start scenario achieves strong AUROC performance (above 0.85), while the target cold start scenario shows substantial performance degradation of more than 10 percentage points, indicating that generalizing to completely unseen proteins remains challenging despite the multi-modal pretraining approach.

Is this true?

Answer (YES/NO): NO